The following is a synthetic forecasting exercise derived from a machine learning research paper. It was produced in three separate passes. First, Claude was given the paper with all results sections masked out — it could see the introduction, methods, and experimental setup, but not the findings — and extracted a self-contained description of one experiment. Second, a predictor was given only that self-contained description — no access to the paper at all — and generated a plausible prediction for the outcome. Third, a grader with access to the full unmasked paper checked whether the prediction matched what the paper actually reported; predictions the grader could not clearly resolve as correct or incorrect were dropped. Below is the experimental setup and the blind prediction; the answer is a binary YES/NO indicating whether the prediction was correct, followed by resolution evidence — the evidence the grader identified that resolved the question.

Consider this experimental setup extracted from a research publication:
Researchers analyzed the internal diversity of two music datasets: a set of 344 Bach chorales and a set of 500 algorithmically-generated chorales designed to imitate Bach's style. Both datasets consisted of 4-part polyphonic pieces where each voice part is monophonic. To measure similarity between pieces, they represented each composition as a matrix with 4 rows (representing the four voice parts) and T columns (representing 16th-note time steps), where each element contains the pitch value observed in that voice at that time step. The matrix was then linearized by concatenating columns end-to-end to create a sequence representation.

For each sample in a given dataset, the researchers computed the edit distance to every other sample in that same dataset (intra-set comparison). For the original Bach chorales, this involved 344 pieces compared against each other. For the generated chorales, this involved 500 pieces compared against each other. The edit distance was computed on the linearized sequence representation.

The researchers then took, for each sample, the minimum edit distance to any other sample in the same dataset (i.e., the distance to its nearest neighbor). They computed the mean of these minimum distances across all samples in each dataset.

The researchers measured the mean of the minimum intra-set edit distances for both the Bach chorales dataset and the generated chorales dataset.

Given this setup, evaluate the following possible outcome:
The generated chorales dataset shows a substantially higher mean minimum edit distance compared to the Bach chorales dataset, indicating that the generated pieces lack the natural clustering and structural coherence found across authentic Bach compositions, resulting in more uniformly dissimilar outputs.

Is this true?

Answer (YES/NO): YES